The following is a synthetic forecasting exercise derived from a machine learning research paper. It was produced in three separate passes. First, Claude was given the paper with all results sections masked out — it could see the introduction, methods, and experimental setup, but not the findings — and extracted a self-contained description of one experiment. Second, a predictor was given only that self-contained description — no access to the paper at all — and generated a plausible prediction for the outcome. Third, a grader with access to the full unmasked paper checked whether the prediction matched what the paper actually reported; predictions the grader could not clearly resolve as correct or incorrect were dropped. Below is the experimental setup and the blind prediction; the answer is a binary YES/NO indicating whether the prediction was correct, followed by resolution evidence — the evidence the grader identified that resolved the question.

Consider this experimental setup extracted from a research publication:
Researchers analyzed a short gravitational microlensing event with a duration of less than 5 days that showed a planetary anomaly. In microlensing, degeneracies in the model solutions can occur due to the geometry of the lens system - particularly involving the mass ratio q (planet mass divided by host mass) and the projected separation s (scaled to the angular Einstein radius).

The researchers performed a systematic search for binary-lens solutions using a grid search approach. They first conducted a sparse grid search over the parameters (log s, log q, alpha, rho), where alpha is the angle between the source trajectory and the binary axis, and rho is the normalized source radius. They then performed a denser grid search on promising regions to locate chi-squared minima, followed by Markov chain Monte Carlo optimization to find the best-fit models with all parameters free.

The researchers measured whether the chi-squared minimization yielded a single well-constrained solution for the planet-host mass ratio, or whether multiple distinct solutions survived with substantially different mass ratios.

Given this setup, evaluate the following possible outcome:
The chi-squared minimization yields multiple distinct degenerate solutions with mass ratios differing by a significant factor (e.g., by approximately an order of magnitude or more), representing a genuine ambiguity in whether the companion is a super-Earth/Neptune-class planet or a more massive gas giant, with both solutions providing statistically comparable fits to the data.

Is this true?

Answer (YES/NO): NO